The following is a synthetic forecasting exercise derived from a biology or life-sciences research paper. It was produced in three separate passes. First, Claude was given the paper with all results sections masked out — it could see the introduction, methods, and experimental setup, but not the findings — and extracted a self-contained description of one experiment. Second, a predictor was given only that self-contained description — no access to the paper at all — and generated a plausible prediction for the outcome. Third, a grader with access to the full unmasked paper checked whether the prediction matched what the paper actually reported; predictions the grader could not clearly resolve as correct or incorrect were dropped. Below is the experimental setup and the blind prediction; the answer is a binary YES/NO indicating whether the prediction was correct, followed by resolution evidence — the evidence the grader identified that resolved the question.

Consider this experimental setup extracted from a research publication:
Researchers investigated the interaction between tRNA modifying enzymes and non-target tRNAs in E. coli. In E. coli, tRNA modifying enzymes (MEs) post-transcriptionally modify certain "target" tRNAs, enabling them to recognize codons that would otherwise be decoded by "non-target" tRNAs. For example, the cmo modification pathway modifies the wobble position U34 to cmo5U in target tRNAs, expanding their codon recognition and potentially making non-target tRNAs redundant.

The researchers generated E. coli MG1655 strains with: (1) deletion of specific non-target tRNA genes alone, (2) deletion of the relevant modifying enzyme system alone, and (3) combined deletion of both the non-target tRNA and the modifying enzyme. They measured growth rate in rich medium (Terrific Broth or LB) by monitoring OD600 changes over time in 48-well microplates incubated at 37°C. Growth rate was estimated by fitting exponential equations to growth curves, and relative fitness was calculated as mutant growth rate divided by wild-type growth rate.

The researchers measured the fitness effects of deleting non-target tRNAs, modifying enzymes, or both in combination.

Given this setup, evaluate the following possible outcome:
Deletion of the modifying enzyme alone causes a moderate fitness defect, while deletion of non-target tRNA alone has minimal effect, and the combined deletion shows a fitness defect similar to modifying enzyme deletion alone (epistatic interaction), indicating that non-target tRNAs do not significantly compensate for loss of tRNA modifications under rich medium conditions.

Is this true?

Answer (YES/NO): YES